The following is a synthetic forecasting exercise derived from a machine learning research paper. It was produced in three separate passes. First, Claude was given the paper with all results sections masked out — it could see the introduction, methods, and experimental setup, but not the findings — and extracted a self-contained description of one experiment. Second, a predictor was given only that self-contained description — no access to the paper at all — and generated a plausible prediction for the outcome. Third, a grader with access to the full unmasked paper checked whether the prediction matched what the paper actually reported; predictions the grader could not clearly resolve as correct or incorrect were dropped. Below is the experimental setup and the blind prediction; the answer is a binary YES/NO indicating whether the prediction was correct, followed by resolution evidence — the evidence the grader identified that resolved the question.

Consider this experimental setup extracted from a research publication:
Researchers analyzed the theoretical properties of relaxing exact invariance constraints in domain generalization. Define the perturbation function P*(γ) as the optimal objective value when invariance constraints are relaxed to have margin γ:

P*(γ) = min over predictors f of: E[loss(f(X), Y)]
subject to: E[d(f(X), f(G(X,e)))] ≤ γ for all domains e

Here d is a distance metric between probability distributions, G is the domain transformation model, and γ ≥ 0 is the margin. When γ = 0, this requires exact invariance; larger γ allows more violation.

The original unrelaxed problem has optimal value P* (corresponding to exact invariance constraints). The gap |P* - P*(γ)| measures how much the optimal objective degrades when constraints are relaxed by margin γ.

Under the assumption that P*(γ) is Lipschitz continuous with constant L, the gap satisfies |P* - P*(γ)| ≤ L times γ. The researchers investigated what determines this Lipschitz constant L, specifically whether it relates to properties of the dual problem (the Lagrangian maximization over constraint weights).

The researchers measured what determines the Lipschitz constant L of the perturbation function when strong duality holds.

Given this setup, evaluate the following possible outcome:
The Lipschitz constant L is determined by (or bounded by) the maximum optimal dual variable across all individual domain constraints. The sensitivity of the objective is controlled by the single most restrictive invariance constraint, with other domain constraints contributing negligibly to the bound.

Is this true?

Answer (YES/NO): NO